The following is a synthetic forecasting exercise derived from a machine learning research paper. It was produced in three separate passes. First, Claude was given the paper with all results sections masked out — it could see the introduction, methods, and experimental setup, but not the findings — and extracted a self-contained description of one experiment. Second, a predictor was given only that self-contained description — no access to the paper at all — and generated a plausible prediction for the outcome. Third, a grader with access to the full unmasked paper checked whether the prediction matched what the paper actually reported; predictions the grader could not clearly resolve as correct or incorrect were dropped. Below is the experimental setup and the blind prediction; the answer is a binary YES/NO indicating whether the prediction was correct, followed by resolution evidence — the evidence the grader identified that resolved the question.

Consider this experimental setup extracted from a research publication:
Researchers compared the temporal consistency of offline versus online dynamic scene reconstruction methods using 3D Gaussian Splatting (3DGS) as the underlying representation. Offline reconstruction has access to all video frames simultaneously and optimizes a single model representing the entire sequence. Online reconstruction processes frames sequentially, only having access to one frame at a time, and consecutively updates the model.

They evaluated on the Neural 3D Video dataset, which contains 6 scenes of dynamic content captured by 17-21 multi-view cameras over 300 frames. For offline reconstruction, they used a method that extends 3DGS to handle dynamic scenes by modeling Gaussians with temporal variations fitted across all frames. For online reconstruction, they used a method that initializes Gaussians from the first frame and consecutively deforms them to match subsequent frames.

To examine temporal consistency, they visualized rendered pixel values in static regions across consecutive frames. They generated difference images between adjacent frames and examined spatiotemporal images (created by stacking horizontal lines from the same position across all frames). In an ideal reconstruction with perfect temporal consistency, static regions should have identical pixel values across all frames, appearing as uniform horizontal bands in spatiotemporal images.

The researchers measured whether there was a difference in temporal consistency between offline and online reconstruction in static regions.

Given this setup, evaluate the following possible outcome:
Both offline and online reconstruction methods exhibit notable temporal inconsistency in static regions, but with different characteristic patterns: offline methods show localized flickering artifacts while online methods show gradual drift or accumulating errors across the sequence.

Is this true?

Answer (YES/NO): NO